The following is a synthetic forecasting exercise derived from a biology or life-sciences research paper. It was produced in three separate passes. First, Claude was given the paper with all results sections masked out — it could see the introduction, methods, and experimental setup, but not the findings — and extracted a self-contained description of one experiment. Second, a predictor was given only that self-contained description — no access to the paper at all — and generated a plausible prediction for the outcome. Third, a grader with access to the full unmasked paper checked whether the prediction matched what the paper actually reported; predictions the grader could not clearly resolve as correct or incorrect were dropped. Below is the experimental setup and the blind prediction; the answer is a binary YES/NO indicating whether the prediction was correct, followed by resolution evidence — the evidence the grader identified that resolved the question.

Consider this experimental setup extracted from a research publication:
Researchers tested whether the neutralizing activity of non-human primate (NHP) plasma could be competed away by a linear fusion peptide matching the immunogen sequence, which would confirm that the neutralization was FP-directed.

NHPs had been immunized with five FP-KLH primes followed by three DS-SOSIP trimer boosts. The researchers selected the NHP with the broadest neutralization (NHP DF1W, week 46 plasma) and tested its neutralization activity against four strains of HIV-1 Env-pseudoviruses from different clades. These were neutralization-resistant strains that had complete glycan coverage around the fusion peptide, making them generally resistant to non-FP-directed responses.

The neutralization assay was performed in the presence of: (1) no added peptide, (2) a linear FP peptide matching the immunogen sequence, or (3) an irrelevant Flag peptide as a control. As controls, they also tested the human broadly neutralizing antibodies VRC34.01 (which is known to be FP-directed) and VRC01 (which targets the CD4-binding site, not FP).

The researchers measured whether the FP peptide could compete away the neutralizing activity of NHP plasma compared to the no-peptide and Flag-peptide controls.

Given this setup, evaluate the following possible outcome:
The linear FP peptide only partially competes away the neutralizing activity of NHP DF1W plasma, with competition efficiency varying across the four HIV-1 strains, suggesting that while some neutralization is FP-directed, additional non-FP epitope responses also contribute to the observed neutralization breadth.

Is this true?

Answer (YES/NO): NO